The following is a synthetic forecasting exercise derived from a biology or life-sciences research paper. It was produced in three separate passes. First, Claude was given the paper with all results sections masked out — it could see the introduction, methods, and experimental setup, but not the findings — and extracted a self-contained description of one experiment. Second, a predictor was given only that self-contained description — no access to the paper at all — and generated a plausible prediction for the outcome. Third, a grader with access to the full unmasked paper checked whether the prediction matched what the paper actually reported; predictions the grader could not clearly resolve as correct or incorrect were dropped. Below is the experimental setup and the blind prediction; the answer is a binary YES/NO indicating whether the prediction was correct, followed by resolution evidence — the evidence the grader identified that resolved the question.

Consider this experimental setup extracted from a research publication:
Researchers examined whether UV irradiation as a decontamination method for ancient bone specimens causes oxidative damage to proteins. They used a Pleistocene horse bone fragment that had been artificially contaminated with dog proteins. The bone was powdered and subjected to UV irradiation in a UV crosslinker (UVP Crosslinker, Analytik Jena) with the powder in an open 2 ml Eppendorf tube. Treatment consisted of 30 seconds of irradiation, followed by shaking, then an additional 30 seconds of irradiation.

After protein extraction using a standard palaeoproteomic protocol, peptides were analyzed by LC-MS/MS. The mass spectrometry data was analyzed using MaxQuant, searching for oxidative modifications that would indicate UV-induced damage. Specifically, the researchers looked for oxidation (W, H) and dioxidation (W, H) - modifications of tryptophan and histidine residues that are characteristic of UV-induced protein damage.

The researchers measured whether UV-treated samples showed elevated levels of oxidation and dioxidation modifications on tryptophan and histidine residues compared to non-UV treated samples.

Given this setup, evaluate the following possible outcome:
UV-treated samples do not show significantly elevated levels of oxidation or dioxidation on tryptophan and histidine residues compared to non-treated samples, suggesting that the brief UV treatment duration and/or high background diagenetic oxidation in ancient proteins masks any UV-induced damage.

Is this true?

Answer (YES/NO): YES